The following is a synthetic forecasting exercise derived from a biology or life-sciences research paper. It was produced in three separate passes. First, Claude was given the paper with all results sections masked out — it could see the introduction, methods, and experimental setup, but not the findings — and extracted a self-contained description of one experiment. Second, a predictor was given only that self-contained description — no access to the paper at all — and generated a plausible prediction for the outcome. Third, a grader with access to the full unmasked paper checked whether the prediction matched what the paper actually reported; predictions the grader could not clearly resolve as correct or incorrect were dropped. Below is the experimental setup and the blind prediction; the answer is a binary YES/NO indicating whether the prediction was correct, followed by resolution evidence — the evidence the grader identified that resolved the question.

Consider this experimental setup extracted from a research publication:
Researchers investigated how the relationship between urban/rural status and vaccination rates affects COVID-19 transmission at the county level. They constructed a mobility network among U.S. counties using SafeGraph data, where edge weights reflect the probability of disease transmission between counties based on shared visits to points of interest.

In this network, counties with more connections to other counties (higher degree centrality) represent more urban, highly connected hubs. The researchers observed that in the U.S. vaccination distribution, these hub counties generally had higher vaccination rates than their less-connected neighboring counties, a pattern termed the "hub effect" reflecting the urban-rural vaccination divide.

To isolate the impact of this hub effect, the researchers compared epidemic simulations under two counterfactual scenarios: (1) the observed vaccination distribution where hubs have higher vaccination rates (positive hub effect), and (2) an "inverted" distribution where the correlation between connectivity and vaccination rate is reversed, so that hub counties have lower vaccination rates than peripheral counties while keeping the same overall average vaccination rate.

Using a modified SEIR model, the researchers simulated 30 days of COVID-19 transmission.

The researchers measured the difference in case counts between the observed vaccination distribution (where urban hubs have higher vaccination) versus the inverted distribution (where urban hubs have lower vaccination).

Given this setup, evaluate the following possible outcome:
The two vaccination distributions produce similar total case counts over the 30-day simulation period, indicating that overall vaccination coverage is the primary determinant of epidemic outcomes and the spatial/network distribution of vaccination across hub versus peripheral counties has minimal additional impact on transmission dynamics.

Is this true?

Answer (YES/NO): NO